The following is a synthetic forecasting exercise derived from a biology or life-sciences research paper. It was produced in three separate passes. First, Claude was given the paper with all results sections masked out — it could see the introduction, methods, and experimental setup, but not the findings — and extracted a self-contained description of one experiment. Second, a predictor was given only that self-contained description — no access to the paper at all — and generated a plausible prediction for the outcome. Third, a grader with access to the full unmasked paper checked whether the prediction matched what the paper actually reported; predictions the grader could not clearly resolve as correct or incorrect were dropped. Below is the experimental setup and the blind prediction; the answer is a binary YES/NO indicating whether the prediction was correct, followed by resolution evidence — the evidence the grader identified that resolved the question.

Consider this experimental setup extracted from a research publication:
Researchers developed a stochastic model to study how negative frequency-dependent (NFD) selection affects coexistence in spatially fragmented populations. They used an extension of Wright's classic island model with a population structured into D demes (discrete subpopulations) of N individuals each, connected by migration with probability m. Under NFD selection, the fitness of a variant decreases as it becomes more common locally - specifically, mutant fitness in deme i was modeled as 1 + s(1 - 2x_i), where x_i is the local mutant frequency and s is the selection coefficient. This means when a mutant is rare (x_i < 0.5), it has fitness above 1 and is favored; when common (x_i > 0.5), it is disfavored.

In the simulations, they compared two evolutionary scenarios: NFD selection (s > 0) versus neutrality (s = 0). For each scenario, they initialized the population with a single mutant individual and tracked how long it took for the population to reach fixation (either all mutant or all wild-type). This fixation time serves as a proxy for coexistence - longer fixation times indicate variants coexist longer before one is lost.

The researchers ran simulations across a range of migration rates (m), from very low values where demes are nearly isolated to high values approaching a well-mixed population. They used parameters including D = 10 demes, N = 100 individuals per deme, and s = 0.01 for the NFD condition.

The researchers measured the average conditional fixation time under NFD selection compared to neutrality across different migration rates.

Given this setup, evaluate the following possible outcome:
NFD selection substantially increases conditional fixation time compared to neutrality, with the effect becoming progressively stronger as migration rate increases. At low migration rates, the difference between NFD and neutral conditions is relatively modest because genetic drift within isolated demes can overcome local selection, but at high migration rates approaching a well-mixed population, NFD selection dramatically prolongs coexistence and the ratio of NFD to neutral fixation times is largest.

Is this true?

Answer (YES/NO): NO